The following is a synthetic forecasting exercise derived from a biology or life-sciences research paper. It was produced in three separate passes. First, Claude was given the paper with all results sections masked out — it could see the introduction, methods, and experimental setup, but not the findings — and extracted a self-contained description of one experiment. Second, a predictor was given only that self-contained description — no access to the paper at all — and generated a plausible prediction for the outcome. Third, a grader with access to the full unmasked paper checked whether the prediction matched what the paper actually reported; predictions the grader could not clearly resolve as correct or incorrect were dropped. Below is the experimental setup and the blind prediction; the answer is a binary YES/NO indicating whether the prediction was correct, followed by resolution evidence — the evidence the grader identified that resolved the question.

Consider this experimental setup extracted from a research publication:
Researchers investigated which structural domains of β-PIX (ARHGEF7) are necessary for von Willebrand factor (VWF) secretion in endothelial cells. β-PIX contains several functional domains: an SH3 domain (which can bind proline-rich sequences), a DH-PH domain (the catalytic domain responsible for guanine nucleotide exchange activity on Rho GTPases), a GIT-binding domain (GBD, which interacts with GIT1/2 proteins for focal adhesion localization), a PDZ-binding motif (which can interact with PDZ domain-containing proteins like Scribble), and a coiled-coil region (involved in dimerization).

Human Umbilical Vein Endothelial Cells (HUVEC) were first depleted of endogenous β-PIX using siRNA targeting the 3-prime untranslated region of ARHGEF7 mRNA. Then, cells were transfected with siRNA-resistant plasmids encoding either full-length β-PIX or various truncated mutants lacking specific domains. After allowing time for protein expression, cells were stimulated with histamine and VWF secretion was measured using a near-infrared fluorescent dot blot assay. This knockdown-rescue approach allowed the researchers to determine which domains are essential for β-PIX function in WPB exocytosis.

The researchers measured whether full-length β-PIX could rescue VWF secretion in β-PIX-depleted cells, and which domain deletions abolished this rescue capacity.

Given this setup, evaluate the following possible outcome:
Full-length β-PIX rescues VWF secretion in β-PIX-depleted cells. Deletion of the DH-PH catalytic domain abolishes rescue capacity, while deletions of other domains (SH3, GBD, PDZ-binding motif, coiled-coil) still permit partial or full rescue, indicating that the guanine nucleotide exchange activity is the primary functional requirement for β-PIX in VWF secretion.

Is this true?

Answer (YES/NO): NO